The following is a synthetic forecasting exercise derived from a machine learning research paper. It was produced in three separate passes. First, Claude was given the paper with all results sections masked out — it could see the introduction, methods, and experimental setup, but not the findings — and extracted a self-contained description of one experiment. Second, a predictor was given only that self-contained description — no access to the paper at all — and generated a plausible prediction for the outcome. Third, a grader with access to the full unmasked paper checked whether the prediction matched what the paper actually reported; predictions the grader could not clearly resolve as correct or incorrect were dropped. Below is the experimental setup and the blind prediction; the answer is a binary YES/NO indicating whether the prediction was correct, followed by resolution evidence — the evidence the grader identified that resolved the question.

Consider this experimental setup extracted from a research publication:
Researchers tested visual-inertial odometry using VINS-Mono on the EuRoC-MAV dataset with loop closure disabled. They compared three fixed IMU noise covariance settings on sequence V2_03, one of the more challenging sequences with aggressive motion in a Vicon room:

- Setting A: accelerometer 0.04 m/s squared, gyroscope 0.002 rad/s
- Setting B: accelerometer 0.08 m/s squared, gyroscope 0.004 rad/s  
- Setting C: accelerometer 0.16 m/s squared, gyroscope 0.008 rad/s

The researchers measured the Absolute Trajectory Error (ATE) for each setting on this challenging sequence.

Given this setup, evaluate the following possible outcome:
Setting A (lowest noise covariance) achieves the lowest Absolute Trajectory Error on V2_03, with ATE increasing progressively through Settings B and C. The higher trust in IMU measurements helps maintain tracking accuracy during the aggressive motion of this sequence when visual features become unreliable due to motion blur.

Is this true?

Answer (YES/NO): NO